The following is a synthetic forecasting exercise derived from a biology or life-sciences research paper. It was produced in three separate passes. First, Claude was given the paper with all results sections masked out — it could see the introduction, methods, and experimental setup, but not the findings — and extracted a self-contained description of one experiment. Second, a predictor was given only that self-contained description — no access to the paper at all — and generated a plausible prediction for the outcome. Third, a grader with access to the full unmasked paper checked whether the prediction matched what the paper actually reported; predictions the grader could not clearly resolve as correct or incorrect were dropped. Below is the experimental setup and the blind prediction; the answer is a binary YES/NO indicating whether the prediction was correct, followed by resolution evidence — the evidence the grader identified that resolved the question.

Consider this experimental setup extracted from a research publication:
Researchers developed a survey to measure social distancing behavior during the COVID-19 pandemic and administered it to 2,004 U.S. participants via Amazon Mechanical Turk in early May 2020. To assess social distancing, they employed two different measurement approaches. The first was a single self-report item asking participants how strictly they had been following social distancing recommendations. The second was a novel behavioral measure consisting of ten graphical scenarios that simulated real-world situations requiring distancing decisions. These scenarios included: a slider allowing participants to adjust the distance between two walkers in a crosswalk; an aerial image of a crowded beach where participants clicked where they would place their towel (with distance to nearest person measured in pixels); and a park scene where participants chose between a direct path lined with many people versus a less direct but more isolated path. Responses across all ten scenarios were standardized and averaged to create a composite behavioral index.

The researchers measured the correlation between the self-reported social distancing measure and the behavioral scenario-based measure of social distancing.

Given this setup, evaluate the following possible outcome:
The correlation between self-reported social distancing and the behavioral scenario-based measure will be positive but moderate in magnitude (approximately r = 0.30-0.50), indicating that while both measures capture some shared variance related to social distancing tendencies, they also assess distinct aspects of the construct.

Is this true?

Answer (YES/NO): YES